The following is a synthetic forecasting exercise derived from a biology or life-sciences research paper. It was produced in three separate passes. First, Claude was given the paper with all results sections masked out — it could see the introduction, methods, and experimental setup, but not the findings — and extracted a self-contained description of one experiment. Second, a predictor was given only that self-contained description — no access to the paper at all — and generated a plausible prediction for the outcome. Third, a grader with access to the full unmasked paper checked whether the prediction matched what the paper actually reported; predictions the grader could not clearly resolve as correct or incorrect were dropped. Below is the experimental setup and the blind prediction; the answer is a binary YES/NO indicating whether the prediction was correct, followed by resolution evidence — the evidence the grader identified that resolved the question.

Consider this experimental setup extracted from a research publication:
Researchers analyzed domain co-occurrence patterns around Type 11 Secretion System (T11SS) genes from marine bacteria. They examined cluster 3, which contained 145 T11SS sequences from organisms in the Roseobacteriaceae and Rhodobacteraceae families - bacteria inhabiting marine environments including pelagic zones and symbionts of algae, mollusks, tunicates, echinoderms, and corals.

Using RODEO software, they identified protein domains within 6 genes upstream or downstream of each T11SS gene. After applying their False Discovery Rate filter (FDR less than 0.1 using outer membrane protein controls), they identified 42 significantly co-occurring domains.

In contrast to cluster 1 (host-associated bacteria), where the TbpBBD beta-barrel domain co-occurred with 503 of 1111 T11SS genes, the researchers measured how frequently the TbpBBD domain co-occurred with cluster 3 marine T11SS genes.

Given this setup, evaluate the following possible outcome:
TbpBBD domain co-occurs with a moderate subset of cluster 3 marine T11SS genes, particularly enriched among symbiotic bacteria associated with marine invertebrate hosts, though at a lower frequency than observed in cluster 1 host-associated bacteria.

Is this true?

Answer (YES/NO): NO